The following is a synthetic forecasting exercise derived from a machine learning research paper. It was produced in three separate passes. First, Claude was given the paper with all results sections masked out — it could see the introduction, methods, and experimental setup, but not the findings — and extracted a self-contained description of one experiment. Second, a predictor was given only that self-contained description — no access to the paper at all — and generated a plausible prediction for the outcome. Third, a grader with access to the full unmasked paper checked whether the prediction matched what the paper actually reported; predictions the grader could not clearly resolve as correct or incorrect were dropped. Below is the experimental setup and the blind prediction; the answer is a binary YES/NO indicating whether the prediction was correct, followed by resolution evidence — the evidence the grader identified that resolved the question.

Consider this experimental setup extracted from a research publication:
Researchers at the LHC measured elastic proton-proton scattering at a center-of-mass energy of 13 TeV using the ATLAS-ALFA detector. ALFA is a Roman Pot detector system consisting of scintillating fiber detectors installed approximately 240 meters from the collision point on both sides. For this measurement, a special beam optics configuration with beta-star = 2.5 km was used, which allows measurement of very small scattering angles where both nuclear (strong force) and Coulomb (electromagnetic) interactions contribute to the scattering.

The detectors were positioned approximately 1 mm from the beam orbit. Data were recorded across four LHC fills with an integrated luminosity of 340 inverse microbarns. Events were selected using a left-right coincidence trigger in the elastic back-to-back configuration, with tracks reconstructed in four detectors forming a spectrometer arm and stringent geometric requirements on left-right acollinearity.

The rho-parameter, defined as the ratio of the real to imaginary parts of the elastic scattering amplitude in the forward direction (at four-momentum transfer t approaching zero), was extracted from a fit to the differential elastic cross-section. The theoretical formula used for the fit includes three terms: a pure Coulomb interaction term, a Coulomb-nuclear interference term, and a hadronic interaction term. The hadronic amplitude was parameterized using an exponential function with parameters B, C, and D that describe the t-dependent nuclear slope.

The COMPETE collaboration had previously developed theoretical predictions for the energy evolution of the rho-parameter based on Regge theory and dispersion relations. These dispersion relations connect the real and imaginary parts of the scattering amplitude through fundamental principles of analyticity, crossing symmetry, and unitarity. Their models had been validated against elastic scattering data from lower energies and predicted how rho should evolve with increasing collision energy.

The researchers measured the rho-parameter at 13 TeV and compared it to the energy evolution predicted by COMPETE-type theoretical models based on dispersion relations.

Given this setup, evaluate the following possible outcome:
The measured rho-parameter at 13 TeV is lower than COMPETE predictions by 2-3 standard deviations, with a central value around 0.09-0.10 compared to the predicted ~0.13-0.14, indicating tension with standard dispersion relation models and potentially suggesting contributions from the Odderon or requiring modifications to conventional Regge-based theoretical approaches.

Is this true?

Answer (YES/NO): YES